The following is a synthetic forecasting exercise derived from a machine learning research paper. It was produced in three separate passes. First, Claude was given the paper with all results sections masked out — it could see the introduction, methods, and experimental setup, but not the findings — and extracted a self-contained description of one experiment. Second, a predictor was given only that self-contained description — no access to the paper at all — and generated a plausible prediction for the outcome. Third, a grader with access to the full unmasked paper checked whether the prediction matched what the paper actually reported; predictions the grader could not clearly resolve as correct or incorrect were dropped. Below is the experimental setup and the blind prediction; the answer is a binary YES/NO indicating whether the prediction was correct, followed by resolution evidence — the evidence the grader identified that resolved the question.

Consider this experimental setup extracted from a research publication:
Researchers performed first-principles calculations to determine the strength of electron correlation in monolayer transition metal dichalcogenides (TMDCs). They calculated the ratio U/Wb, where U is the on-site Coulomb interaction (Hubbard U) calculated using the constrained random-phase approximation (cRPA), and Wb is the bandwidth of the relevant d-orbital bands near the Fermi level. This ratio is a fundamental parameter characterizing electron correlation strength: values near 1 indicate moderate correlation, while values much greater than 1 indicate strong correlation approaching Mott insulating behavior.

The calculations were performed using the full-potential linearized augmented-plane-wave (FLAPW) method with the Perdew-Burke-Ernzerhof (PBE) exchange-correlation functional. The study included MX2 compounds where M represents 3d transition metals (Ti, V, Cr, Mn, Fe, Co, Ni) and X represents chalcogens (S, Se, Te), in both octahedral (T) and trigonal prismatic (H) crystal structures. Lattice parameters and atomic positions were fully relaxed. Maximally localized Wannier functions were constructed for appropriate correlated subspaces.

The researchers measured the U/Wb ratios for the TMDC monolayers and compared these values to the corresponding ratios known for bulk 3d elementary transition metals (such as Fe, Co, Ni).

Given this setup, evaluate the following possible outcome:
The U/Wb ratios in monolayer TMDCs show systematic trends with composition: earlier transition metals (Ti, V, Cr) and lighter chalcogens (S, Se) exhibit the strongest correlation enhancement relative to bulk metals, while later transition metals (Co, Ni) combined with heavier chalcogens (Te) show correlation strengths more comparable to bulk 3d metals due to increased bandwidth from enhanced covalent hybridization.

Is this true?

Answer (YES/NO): NO